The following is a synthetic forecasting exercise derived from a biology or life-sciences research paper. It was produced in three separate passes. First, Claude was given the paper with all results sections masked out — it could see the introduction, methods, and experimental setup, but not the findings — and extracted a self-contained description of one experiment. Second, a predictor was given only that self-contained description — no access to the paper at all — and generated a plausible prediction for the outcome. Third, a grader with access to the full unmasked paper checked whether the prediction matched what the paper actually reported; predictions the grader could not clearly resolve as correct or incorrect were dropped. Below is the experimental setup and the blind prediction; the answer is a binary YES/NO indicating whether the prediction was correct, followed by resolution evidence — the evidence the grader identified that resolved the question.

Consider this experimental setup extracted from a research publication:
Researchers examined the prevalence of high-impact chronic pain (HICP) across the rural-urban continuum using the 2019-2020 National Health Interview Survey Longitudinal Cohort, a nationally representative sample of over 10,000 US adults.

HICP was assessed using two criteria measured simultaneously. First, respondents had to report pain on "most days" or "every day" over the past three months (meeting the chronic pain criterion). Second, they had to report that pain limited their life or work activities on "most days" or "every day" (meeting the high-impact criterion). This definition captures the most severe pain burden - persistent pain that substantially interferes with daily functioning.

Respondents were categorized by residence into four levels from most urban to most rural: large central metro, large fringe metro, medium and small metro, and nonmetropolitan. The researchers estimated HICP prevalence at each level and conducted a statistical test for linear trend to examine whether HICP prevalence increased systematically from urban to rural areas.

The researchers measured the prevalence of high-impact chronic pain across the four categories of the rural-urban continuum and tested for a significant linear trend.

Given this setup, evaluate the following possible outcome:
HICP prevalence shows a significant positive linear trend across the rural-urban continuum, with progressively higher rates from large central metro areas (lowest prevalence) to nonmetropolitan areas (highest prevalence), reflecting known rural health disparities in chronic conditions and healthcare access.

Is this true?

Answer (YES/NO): YES